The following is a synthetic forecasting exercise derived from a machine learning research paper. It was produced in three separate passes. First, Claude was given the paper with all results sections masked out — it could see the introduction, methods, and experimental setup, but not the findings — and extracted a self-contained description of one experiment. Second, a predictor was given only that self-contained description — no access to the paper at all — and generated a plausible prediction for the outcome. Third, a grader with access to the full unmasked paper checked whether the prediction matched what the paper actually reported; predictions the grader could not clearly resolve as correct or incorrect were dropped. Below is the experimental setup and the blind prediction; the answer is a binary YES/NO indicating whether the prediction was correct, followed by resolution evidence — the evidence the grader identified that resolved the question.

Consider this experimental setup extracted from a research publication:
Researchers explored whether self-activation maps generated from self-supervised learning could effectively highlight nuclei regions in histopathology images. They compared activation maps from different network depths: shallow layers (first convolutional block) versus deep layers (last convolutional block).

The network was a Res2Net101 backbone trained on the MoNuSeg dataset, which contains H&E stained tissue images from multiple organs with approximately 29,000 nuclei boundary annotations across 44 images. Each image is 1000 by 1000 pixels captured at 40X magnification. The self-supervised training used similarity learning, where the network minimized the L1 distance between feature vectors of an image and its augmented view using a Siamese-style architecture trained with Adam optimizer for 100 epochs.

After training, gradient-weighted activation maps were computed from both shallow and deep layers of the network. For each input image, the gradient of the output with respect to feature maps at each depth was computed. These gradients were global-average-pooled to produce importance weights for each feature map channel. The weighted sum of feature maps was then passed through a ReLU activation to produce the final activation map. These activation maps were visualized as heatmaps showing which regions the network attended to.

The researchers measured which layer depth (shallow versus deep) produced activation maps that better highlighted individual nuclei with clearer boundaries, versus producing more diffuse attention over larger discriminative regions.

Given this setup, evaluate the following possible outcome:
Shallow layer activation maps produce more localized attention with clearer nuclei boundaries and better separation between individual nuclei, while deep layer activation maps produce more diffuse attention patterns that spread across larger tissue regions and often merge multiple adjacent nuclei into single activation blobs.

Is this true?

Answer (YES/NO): YES